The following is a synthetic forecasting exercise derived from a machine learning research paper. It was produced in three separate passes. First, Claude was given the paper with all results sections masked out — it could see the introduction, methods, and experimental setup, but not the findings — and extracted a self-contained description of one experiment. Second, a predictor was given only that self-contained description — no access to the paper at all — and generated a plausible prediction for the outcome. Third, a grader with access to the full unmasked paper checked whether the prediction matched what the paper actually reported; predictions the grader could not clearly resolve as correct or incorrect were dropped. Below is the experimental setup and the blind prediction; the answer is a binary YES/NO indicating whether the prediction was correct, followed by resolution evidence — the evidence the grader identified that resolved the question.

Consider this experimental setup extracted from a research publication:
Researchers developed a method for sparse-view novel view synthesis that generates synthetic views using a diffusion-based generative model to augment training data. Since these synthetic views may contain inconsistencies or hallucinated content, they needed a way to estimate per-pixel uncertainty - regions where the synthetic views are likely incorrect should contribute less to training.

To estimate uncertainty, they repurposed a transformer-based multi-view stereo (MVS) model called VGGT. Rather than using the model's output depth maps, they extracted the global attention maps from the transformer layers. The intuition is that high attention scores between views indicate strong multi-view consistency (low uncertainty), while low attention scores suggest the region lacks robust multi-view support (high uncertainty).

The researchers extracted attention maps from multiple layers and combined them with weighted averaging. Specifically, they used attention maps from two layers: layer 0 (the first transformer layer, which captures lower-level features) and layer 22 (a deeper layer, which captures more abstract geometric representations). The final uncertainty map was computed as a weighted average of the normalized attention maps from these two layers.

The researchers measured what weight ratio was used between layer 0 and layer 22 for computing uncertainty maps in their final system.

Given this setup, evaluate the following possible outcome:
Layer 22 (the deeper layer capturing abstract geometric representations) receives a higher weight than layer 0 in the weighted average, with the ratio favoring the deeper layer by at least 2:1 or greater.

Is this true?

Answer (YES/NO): YES